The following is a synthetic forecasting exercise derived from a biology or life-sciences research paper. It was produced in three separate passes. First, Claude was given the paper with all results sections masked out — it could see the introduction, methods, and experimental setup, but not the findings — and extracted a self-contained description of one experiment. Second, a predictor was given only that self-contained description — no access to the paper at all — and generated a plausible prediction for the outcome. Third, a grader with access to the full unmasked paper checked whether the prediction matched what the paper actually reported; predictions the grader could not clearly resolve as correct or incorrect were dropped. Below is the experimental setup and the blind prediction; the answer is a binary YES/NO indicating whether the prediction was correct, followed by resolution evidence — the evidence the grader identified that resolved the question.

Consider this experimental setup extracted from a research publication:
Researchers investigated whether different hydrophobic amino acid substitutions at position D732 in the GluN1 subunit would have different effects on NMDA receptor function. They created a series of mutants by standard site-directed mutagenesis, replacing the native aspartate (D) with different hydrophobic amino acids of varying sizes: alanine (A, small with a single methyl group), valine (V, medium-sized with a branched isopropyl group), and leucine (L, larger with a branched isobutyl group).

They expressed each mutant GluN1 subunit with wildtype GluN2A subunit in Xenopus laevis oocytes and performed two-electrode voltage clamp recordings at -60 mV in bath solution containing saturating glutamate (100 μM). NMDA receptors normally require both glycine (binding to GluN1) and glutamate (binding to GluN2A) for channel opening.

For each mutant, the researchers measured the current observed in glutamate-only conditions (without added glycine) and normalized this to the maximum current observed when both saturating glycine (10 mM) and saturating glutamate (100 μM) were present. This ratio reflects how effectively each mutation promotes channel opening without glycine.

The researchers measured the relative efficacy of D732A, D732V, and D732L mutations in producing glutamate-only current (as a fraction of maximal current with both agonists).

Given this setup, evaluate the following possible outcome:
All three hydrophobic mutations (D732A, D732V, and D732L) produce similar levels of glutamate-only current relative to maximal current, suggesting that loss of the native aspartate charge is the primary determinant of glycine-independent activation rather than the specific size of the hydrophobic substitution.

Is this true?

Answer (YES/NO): NO